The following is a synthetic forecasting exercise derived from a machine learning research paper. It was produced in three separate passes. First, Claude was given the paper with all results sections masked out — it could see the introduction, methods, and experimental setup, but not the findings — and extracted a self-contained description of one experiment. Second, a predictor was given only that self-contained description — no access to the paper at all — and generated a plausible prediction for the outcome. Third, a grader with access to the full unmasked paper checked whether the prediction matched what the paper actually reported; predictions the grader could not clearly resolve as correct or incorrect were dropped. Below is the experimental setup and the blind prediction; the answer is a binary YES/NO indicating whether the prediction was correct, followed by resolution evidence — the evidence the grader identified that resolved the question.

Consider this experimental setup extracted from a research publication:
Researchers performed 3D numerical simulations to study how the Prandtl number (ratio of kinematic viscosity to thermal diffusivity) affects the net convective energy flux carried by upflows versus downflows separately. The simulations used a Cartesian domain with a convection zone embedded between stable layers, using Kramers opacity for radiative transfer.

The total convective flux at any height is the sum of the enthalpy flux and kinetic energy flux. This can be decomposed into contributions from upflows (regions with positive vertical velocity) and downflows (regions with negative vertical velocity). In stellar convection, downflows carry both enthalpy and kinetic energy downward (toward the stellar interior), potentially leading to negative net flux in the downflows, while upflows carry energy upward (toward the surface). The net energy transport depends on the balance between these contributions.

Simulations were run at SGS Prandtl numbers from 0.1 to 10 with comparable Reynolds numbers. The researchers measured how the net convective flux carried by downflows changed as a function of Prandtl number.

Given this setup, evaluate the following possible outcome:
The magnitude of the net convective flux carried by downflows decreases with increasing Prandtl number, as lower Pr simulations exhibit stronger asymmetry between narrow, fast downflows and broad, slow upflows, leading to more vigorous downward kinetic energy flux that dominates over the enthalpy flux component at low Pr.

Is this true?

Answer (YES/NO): NO